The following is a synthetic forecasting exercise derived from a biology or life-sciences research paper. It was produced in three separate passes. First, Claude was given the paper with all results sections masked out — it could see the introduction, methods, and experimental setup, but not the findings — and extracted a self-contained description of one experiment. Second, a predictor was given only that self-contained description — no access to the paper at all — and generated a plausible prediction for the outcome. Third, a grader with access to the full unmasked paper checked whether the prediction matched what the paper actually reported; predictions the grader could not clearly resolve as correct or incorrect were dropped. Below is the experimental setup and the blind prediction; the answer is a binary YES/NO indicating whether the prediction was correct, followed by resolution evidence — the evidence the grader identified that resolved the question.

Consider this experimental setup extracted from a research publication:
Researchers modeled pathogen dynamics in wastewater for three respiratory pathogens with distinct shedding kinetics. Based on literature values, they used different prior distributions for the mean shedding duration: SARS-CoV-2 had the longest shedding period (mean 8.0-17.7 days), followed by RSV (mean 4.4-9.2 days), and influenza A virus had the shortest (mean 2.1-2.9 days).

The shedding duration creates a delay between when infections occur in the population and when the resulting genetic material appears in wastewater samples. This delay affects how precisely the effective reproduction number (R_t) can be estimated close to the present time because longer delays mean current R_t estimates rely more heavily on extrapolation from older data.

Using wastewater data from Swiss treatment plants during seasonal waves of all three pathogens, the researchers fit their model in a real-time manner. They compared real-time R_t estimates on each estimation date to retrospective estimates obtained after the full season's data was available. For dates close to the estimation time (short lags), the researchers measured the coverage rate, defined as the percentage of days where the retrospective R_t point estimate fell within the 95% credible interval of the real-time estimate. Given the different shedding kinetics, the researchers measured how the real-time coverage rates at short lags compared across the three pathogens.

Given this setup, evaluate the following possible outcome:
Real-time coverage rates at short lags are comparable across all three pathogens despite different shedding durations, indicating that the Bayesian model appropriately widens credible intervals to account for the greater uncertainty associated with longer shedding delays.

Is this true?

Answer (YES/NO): NO